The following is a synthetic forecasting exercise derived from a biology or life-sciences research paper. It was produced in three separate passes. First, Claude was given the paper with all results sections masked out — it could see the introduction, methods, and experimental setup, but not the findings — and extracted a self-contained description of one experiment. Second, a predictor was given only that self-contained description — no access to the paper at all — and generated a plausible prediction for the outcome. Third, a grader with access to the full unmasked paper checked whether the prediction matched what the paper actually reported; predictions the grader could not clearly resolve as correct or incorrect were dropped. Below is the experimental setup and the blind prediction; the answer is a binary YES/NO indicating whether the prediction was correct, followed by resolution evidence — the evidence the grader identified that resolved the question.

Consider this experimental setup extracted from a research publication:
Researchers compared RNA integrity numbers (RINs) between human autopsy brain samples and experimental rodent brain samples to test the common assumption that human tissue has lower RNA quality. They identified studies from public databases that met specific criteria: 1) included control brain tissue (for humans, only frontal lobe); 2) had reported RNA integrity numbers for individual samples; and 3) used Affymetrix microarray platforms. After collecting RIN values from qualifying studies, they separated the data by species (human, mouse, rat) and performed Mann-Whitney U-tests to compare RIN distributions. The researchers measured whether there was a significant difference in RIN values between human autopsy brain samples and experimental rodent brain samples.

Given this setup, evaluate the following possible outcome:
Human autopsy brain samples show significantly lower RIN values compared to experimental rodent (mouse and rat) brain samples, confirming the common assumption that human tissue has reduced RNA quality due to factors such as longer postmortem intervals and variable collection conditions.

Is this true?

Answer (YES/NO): YES